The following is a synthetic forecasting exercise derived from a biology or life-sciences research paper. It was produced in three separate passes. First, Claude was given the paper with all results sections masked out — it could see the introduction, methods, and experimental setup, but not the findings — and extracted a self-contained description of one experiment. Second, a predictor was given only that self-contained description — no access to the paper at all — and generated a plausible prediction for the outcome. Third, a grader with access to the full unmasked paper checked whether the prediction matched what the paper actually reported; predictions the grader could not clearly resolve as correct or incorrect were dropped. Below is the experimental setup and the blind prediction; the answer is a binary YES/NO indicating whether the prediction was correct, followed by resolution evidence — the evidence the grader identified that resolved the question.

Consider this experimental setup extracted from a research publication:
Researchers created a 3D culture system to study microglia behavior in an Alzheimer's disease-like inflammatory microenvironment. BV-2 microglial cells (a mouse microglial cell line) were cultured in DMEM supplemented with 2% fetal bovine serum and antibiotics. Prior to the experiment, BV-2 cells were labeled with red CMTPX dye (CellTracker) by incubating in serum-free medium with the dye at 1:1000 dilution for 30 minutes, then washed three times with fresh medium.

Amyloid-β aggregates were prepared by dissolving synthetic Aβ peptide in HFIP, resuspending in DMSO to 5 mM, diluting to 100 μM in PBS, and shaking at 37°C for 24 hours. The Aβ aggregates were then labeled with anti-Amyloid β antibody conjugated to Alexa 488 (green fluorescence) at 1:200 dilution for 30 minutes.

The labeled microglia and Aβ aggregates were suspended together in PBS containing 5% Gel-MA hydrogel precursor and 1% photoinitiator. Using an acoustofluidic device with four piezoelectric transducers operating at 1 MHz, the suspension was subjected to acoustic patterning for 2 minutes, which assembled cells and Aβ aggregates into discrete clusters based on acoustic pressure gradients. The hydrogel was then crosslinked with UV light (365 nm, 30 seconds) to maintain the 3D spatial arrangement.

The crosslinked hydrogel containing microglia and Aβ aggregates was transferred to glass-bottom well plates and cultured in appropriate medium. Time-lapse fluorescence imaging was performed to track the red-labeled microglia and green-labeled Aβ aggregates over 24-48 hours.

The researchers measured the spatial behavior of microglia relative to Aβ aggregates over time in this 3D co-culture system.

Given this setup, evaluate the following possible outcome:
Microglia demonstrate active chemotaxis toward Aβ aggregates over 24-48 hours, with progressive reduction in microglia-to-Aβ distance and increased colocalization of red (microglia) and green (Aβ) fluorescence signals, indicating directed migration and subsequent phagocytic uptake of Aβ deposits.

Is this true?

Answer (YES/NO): NO